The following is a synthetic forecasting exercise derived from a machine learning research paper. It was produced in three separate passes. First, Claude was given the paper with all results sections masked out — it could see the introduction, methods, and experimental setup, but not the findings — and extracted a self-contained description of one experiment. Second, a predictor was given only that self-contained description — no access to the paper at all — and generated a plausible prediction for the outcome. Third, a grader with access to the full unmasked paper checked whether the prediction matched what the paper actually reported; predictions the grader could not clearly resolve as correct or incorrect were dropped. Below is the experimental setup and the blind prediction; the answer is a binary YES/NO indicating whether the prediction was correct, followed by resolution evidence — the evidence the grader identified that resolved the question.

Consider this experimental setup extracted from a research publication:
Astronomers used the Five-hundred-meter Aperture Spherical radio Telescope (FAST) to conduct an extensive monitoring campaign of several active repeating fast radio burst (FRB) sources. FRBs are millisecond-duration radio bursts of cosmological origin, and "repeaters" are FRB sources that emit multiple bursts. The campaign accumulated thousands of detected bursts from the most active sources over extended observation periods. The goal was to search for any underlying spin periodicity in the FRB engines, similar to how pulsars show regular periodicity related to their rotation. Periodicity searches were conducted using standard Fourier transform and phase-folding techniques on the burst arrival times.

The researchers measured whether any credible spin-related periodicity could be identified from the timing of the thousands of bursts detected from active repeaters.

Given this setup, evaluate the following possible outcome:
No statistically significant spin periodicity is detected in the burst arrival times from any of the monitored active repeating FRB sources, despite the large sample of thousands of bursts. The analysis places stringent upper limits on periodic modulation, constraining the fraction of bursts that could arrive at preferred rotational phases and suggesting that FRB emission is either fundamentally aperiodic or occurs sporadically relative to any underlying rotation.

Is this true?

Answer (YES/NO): YES